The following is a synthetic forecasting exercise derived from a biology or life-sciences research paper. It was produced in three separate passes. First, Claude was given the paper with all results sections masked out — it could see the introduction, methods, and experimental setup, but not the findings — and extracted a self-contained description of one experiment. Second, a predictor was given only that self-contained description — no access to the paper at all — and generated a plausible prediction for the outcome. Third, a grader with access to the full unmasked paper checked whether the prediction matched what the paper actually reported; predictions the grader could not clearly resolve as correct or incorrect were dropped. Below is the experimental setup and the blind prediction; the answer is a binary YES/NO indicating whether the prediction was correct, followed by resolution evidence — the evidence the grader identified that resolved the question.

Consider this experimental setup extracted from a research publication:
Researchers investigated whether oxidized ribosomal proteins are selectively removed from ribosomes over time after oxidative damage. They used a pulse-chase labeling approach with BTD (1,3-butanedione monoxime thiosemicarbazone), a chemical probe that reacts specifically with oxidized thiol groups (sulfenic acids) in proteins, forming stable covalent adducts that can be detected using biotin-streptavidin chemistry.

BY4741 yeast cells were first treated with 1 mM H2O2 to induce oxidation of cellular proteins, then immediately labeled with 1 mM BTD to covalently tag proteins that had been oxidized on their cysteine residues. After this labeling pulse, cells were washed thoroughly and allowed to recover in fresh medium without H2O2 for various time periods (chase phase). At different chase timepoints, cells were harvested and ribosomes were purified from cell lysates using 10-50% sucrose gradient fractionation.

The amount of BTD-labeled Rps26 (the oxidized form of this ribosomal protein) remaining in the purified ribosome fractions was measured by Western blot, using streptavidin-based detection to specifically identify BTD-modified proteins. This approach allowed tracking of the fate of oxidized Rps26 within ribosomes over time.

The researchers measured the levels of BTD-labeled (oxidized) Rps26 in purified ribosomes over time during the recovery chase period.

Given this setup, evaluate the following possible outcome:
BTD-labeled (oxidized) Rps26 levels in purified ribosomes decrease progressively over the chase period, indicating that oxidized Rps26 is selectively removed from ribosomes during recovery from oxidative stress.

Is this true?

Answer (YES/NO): YES